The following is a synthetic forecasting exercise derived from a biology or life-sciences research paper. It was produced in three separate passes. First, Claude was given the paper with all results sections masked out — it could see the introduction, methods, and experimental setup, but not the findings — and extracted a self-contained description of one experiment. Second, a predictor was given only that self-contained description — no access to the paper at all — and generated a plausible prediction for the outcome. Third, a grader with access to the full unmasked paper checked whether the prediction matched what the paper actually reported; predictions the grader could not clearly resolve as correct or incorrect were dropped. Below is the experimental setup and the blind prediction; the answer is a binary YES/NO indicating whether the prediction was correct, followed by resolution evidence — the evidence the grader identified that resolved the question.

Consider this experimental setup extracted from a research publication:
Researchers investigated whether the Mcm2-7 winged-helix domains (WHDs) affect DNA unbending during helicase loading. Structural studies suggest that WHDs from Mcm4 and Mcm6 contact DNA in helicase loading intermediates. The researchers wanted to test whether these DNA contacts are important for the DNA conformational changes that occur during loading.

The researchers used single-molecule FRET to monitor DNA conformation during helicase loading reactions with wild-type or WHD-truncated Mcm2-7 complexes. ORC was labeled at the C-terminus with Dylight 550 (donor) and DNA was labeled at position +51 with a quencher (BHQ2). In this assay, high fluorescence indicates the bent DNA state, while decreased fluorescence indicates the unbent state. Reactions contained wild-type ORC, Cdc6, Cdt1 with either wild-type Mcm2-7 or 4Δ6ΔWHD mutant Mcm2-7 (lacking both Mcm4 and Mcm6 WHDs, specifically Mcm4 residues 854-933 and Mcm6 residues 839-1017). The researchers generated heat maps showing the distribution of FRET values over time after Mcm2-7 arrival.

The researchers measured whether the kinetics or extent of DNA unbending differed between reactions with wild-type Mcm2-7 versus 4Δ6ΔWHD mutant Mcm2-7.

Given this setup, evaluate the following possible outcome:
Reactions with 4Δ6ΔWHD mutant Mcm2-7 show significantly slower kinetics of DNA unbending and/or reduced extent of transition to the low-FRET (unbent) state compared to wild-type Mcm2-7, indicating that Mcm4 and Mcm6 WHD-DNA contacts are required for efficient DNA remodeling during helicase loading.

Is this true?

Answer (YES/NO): YES